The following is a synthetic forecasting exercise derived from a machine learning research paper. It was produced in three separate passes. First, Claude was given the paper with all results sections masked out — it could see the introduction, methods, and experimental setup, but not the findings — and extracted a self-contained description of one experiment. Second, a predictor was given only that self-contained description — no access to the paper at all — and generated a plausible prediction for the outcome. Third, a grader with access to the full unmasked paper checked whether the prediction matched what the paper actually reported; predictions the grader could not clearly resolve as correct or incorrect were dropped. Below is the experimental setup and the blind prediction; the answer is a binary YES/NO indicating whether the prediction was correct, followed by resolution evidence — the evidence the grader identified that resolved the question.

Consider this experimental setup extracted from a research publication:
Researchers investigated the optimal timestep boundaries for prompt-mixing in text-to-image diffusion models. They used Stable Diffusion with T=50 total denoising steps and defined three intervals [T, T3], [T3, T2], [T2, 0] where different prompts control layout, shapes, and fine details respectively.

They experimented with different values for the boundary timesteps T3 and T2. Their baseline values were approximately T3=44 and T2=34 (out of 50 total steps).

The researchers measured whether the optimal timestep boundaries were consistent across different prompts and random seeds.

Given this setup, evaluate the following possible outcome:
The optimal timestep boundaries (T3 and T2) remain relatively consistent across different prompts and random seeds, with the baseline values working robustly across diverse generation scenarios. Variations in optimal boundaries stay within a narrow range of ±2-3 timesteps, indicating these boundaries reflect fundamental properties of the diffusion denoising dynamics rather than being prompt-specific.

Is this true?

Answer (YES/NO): NO